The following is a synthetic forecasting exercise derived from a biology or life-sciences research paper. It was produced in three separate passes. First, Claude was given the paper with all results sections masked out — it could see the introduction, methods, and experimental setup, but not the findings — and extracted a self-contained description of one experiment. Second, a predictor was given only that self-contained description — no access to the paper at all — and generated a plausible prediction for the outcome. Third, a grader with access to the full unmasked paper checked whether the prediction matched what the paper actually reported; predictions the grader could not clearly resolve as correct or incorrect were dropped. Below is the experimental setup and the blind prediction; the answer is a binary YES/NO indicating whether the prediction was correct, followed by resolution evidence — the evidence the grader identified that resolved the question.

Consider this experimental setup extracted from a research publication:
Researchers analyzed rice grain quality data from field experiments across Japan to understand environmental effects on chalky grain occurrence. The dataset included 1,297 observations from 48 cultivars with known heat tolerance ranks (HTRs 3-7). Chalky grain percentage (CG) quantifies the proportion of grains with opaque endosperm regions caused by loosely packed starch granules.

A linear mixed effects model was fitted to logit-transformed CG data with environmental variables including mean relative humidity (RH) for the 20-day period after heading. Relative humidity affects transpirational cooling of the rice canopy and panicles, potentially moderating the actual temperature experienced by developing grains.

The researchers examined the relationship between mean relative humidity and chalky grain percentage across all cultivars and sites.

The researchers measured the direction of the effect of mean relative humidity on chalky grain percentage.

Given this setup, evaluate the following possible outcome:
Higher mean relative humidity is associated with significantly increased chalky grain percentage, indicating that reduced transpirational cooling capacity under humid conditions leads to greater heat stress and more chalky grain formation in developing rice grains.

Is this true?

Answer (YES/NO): YES